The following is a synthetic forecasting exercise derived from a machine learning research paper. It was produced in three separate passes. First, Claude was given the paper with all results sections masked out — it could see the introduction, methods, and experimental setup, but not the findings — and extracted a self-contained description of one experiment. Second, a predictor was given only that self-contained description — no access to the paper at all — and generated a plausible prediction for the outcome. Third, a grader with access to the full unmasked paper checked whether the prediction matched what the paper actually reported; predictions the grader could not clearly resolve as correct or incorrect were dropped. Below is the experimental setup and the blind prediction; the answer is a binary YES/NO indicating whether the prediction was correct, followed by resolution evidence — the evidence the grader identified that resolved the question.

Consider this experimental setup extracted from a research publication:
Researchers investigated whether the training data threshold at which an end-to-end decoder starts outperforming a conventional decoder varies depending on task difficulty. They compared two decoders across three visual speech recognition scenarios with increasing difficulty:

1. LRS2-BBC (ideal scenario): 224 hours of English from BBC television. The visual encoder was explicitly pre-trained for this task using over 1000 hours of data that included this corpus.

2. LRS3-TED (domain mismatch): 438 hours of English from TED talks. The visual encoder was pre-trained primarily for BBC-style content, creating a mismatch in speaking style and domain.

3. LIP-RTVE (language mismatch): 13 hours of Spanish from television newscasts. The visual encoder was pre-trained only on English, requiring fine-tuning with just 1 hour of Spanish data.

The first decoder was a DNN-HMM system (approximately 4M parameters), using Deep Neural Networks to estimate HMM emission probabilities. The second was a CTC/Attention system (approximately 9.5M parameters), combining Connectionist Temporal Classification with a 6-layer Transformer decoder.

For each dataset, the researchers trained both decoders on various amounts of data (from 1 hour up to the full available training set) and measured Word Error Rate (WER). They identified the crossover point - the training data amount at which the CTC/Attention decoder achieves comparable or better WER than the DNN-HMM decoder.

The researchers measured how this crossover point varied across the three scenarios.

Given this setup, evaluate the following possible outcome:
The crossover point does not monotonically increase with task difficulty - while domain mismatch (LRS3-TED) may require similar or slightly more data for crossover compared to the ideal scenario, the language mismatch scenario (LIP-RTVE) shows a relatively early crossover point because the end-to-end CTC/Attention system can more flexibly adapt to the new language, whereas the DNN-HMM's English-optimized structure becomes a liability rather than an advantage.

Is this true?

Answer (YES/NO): NO